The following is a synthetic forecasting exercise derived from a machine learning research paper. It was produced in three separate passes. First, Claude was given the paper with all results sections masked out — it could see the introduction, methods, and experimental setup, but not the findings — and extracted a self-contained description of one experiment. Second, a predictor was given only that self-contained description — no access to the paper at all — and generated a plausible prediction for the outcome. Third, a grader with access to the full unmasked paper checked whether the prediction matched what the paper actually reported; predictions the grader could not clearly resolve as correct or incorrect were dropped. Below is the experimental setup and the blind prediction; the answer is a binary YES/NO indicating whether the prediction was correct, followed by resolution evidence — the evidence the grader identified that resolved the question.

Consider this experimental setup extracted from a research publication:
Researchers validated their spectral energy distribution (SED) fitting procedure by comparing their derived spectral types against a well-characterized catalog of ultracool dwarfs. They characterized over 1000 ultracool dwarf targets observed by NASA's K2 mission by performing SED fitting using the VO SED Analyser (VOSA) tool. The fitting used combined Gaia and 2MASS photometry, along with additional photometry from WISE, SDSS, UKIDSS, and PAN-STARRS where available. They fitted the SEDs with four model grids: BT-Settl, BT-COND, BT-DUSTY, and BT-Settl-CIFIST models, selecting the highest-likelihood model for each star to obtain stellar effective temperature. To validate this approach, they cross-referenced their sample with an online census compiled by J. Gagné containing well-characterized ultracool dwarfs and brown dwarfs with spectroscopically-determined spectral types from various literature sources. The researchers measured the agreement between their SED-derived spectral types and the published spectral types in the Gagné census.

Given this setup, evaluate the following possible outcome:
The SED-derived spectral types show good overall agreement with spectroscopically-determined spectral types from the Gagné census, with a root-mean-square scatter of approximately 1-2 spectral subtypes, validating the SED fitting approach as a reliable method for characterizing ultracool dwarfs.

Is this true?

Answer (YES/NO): YES